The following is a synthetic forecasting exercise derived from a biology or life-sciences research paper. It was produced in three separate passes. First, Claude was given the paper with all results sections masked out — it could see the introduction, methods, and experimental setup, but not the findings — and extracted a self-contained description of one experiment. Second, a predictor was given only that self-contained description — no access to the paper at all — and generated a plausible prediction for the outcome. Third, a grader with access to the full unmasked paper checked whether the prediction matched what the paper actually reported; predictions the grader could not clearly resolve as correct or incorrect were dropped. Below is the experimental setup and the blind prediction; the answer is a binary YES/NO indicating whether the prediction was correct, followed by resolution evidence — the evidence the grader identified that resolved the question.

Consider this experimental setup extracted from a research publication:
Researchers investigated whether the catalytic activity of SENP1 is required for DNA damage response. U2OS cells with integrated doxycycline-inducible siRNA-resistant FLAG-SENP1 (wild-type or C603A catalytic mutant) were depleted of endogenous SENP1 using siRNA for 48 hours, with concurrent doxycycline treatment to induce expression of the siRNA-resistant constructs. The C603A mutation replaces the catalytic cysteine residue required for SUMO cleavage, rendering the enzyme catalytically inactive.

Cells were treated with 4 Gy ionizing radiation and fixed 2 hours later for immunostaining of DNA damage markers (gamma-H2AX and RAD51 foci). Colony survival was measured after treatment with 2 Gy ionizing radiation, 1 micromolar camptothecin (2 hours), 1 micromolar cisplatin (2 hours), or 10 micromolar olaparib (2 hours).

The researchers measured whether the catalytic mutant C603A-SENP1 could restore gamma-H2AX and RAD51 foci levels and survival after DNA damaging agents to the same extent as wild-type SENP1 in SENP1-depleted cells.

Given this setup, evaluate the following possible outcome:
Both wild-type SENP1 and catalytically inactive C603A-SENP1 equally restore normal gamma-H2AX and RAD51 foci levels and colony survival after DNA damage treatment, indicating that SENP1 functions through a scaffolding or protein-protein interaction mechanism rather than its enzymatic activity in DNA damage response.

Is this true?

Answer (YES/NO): NO